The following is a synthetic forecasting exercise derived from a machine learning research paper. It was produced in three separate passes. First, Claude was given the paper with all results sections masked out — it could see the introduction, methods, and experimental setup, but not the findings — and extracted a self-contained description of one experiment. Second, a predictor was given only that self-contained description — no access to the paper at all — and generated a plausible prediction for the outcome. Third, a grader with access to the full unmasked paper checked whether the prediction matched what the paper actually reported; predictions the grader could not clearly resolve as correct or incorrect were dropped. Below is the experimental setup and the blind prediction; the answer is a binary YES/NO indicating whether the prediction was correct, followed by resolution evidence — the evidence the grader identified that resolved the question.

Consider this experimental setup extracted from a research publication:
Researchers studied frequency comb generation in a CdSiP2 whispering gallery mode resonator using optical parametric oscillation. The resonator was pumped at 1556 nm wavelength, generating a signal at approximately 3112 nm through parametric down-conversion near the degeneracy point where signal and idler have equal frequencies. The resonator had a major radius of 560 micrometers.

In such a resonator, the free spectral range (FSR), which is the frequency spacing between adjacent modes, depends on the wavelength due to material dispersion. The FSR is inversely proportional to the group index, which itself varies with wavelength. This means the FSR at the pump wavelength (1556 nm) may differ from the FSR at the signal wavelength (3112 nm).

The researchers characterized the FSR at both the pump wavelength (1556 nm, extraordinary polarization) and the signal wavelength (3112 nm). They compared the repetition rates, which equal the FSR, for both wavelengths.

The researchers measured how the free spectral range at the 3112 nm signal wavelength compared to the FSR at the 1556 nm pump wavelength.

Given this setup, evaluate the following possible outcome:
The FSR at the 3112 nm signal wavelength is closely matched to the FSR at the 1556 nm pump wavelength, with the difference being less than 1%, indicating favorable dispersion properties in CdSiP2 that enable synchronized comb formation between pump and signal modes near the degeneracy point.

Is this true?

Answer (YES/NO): NO